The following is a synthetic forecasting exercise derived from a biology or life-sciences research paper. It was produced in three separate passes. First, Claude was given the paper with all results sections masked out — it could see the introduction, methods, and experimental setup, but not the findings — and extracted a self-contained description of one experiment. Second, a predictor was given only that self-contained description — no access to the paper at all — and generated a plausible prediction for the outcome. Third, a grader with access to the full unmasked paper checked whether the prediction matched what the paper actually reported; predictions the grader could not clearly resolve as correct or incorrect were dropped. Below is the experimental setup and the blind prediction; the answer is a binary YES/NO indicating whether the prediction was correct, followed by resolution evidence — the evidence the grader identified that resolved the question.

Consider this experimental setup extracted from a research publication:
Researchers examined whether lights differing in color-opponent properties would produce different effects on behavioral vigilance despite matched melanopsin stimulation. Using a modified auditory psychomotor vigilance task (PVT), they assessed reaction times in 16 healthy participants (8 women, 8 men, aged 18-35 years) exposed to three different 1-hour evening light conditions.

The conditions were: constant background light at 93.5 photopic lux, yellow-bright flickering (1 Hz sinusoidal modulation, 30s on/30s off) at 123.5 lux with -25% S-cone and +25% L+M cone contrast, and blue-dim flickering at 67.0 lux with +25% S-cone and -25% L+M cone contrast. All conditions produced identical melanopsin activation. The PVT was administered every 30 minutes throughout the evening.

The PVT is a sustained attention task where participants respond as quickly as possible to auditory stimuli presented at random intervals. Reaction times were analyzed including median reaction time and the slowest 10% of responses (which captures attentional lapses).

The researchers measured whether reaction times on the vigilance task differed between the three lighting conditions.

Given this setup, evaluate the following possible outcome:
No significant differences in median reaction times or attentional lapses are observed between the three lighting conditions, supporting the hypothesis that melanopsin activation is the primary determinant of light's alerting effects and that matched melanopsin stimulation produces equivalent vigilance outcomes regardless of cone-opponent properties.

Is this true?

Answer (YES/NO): NO